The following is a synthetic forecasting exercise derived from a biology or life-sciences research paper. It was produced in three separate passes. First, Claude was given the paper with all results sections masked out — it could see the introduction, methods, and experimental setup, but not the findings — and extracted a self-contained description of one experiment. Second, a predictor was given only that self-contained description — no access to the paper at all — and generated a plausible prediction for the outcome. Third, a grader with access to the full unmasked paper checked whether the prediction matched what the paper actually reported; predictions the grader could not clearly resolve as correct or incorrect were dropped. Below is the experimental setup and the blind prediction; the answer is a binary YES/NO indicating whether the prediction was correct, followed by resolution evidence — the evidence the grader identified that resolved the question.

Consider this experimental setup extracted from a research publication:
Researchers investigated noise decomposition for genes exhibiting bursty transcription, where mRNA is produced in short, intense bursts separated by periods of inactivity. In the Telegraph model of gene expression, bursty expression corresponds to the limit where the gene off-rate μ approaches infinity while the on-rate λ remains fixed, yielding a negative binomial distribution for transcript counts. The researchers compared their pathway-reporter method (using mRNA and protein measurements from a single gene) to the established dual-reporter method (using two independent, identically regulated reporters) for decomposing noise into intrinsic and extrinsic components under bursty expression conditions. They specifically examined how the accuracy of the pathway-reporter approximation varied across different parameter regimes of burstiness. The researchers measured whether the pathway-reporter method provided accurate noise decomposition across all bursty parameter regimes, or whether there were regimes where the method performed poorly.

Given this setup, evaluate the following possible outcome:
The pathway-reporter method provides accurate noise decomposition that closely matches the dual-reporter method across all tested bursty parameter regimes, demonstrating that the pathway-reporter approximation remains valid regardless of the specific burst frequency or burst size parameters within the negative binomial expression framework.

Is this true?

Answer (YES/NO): NO